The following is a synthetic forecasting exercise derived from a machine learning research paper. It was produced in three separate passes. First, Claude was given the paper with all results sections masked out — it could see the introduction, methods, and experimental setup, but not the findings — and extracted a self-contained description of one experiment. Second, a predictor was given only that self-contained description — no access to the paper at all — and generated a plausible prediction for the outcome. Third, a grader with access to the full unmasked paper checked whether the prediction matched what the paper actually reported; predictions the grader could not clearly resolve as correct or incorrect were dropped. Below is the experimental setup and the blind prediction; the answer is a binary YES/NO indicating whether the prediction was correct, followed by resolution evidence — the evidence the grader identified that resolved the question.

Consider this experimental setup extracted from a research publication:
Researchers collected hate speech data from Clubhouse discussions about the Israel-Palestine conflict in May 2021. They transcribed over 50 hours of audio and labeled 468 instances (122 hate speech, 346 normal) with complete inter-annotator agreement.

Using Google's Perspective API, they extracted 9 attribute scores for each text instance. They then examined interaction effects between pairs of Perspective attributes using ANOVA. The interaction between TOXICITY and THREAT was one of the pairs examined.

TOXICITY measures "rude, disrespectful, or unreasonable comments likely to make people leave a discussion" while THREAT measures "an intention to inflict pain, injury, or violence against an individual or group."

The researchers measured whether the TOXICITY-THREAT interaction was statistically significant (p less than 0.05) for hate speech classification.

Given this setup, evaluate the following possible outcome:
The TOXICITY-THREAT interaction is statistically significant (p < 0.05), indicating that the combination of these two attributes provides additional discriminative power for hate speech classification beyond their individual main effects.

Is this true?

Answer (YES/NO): NO